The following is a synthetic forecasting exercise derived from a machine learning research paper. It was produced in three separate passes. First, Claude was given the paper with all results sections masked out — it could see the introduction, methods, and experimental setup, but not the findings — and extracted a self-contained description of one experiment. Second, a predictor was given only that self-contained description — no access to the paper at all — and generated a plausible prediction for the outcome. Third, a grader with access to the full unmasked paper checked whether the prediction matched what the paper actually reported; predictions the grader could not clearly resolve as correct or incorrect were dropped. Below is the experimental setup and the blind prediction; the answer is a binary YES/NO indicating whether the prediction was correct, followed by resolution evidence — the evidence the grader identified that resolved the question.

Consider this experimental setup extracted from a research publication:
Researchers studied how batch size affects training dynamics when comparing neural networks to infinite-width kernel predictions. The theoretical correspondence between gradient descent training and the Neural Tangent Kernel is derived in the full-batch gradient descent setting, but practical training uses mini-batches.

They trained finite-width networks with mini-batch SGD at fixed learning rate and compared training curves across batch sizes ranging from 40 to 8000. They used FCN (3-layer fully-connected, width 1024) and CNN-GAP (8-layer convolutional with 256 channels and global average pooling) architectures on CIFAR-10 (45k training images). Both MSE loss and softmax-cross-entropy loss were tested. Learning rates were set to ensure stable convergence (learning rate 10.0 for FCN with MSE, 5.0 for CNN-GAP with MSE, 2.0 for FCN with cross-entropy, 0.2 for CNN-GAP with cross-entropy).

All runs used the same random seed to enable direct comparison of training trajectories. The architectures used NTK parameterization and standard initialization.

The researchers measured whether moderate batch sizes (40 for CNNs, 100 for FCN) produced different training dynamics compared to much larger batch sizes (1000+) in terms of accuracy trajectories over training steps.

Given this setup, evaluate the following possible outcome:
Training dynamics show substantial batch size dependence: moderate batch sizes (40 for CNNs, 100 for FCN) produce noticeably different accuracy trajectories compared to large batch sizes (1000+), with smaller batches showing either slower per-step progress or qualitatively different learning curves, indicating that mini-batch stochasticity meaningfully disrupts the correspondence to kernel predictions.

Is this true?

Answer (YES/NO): NO